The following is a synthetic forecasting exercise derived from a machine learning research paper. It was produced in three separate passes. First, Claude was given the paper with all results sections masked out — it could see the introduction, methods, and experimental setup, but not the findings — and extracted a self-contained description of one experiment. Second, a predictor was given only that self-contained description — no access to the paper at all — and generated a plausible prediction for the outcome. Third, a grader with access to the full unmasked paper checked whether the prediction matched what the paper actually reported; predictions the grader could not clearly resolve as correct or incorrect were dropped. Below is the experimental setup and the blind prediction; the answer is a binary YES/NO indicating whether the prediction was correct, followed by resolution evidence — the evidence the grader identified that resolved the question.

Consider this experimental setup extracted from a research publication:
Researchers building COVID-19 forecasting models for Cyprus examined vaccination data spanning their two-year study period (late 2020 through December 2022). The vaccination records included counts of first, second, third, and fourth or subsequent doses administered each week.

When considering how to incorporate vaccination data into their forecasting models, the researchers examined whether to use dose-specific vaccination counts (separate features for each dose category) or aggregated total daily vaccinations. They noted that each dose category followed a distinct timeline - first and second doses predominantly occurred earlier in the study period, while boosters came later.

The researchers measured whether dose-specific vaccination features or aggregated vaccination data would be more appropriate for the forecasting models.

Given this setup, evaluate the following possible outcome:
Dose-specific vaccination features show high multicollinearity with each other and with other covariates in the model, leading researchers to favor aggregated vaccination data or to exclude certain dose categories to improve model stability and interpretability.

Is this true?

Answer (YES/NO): NO